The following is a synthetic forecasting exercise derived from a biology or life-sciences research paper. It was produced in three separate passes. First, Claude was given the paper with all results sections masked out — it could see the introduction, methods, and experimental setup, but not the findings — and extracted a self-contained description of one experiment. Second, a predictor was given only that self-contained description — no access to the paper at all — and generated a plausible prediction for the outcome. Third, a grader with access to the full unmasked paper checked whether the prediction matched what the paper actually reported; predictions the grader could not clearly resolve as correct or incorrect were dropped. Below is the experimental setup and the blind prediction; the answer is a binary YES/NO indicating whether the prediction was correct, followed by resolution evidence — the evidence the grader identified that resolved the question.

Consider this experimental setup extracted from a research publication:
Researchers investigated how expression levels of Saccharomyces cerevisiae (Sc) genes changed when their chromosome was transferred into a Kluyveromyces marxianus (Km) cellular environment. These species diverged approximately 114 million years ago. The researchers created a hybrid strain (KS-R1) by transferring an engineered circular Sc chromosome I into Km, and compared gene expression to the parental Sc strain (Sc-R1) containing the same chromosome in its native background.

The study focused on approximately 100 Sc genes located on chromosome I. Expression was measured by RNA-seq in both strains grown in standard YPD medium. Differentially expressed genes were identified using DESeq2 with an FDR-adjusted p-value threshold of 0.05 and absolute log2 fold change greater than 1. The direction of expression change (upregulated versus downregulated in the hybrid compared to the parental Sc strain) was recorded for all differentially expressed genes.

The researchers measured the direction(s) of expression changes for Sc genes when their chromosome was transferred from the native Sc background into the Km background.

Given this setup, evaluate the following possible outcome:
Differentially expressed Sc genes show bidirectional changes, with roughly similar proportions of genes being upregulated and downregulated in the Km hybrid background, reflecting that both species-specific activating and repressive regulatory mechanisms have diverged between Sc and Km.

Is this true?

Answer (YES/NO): YES